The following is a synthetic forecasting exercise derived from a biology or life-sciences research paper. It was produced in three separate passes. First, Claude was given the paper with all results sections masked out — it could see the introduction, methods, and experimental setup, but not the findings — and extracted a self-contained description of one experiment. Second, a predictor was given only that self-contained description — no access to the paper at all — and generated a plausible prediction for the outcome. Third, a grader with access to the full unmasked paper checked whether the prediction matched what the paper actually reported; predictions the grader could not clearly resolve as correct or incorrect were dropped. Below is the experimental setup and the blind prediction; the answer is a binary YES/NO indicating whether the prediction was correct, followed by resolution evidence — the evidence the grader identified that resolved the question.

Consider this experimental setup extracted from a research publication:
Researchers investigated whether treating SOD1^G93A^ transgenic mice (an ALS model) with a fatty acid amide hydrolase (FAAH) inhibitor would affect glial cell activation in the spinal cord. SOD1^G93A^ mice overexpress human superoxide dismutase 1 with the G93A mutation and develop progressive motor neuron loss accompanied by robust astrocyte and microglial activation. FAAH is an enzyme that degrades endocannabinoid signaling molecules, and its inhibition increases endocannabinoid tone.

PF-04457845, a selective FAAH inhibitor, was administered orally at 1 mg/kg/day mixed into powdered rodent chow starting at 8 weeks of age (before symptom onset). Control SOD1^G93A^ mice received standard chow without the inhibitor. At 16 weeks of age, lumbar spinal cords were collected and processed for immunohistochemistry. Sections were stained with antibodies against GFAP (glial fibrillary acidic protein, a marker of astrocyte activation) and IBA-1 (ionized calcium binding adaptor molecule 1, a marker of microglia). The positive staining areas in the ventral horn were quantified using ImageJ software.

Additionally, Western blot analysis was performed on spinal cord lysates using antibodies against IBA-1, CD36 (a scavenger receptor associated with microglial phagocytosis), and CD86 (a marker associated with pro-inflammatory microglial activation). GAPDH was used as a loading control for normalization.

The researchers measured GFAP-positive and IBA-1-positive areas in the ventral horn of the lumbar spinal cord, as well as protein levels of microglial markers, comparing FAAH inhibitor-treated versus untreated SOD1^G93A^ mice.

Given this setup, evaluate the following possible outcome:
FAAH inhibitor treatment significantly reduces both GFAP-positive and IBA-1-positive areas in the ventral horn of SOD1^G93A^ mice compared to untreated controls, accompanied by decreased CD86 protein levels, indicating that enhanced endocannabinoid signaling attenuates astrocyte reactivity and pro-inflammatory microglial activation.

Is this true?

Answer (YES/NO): NO